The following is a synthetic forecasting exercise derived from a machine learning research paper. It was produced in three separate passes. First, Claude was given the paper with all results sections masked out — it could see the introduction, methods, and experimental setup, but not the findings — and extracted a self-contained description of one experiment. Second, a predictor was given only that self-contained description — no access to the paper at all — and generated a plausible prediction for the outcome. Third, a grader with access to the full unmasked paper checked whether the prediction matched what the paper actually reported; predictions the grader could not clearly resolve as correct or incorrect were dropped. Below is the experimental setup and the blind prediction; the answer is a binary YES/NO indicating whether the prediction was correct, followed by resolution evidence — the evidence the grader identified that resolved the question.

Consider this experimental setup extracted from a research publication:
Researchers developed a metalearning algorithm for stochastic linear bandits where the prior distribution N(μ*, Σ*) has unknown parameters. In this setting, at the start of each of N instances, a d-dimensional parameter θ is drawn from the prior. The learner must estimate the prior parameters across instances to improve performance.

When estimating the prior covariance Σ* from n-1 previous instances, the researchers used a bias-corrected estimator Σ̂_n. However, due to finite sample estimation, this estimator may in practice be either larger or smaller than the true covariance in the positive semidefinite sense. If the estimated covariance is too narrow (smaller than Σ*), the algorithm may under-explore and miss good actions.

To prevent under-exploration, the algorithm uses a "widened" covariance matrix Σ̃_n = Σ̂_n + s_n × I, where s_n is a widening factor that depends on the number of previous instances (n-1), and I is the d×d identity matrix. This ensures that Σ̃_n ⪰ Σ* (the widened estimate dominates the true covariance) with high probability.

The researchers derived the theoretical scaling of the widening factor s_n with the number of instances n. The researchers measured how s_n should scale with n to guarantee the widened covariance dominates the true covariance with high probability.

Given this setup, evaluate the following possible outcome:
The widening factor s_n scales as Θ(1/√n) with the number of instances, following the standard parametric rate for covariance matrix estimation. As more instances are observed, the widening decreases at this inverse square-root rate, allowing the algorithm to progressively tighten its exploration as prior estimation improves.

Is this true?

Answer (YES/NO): NO